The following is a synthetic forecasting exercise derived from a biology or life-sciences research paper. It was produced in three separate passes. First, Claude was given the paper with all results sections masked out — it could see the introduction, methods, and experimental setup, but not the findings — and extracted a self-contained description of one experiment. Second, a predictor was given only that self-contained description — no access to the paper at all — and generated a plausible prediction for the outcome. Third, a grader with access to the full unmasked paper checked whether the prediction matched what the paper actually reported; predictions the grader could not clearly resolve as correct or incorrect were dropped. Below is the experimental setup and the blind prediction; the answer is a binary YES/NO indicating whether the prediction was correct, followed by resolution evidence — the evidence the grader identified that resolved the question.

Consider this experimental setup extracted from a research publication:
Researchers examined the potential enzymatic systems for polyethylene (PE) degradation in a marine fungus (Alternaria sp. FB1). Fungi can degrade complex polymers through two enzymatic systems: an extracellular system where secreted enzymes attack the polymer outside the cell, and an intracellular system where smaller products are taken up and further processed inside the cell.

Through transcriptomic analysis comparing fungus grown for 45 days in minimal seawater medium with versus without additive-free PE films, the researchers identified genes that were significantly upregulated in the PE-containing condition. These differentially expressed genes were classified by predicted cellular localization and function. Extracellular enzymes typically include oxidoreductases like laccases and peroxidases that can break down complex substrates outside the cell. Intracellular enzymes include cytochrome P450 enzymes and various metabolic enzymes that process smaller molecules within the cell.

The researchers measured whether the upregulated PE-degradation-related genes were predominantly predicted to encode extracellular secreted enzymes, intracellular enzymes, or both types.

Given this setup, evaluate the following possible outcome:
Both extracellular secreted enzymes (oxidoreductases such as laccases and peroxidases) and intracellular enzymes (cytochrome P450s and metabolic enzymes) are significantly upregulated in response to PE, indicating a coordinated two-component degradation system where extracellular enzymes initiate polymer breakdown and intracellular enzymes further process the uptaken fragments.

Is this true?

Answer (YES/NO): YES